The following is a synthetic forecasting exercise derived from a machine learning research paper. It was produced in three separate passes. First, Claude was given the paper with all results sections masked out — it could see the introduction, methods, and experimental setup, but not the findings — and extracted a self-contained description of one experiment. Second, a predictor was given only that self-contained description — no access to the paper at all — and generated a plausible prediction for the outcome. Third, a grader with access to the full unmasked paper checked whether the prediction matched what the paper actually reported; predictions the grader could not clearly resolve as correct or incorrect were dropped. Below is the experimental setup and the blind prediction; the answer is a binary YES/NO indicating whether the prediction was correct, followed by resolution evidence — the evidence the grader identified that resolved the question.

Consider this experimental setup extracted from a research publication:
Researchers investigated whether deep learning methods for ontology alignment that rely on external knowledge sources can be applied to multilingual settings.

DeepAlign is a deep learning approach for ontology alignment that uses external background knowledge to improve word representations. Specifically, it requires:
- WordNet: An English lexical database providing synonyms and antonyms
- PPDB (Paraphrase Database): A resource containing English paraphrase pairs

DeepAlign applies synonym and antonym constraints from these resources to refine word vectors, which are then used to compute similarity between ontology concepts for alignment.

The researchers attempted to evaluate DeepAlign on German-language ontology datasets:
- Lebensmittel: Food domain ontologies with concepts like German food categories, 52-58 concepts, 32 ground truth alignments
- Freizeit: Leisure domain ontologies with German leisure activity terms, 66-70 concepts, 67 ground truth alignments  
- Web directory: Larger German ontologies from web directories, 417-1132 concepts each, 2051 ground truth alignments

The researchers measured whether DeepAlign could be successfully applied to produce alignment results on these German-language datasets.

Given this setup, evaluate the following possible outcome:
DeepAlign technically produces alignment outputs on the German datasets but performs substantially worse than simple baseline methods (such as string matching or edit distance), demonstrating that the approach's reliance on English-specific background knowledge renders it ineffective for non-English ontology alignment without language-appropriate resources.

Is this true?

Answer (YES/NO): NO